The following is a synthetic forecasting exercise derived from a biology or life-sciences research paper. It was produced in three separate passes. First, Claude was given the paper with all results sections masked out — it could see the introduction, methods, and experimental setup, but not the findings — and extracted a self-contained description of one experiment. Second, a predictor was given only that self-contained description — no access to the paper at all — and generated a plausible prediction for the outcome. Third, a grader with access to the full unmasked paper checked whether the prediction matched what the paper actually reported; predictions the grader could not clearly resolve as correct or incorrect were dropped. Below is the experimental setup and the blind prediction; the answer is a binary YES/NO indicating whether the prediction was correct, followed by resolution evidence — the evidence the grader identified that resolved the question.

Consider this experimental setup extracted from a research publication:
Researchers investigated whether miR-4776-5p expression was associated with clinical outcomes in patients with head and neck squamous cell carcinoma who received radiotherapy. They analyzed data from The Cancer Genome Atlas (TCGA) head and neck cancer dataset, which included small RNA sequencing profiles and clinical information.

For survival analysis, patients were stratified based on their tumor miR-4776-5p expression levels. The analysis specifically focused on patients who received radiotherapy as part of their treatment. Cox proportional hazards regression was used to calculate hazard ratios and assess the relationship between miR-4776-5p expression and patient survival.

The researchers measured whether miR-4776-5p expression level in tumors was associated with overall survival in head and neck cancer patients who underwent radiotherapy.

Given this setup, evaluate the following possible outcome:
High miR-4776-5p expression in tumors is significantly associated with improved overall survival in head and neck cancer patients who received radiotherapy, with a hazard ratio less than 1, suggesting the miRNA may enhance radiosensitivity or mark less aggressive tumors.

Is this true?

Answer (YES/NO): YES